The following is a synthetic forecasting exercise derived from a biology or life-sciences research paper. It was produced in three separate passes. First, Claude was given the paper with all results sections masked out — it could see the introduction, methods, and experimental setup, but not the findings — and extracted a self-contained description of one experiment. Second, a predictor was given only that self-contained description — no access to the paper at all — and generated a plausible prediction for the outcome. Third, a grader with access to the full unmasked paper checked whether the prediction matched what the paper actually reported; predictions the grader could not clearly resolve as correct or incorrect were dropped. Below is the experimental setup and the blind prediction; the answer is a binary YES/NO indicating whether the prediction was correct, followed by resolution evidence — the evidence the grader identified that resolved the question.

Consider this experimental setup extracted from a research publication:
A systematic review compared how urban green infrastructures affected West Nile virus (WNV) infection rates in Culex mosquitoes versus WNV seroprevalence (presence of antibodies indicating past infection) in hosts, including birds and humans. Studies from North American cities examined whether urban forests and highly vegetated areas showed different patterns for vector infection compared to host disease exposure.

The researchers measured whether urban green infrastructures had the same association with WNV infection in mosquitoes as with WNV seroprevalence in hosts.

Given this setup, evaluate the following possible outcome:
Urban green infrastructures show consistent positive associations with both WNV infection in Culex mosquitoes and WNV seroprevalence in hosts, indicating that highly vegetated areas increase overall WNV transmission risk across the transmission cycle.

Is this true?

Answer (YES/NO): NO